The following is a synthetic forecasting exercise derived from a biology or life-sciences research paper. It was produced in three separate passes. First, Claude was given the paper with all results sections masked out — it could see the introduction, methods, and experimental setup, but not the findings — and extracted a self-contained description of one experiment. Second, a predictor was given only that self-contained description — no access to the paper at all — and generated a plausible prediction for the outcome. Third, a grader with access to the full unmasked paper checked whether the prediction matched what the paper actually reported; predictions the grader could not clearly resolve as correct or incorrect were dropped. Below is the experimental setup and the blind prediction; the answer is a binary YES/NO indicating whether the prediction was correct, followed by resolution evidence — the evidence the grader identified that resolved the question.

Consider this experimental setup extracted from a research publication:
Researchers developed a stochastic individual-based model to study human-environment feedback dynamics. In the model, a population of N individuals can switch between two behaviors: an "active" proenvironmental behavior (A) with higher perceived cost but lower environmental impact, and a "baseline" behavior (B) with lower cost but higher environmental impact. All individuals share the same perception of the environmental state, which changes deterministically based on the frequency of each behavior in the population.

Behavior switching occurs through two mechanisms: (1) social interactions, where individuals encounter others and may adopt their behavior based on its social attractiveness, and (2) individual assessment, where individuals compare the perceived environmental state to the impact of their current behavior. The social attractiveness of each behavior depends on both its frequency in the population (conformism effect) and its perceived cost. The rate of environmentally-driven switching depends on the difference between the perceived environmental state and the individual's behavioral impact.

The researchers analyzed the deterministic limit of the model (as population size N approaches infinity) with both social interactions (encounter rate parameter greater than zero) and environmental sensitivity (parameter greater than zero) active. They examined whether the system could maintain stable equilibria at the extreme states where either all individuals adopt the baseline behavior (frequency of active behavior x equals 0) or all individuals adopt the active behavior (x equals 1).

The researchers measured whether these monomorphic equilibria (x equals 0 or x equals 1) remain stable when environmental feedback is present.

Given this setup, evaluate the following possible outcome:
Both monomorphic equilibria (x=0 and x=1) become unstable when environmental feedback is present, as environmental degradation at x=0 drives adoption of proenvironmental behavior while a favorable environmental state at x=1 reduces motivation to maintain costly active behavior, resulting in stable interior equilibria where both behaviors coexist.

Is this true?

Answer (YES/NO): YES